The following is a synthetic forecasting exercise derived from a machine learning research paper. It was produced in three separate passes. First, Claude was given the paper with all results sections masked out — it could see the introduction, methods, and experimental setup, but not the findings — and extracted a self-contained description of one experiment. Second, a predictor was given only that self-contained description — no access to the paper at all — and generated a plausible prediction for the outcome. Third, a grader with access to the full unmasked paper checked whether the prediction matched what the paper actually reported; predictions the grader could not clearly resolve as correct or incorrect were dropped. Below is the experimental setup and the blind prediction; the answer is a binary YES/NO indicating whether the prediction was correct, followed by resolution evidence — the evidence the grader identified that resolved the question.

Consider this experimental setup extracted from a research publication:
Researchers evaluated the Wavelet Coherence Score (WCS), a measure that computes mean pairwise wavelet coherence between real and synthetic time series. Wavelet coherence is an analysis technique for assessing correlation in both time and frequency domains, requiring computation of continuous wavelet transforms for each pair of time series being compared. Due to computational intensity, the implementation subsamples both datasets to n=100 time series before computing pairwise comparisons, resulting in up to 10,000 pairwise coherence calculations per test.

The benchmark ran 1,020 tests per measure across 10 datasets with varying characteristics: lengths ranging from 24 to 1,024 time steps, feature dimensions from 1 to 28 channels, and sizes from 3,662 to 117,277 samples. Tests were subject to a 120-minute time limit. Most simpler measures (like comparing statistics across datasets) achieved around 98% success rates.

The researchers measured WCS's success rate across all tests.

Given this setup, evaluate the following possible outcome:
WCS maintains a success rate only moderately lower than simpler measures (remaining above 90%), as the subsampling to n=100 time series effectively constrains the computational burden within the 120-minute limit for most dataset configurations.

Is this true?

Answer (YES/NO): NO